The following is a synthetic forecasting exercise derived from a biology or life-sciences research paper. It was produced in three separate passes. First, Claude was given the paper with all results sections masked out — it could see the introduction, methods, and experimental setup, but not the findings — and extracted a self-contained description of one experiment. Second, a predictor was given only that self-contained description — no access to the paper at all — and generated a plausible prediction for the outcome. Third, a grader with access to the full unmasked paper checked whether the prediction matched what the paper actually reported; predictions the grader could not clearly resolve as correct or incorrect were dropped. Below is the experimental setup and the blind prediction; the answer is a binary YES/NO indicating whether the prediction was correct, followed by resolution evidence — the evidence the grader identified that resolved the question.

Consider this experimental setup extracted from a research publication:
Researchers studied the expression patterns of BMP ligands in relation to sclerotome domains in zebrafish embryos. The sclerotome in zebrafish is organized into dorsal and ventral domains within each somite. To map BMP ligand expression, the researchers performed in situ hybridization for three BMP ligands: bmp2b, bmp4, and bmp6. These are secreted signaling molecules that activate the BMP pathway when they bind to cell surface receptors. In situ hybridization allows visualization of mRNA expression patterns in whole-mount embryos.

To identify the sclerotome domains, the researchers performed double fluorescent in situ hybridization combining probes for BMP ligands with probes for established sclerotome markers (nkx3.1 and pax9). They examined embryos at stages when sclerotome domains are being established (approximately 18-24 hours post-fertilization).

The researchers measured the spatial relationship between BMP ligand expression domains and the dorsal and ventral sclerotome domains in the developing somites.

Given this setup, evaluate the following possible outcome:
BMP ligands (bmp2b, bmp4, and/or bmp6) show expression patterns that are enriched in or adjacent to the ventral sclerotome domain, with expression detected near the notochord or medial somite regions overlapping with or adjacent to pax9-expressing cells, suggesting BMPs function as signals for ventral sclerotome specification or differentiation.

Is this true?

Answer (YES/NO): NO